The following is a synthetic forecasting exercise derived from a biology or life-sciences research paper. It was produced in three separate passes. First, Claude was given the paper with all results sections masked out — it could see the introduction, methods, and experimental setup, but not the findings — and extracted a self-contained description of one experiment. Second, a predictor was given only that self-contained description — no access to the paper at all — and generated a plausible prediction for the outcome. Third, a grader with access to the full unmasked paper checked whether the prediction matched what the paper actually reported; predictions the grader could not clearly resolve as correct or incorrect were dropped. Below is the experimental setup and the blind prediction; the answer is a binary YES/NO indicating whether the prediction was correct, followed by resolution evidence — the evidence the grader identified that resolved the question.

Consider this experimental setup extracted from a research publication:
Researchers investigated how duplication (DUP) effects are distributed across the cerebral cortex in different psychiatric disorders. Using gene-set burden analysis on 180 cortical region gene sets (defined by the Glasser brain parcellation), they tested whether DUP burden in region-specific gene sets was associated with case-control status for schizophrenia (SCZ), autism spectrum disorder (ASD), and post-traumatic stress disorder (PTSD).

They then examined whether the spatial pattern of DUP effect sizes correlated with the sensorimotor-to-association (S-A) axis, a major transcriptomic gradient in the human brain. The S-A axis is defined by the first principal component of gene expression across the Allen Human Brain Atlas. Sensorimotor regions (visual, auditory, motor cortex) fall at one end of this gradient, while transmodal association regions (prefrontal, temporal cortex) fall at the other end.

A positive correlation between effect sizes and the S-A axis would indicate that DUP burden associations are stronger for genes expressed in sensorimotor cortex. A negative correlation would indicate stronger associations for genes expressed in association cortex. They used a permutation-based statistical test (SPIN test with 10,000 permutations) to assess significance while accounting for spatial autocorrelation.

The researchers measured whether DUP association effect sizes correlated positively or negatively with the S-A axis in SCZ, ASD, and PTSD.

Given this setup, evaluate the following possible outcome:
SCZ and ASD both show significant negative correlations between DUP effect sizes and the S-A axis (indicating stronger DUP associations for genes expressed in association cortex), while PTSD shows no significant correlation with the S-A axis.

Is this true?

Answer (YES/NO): NO